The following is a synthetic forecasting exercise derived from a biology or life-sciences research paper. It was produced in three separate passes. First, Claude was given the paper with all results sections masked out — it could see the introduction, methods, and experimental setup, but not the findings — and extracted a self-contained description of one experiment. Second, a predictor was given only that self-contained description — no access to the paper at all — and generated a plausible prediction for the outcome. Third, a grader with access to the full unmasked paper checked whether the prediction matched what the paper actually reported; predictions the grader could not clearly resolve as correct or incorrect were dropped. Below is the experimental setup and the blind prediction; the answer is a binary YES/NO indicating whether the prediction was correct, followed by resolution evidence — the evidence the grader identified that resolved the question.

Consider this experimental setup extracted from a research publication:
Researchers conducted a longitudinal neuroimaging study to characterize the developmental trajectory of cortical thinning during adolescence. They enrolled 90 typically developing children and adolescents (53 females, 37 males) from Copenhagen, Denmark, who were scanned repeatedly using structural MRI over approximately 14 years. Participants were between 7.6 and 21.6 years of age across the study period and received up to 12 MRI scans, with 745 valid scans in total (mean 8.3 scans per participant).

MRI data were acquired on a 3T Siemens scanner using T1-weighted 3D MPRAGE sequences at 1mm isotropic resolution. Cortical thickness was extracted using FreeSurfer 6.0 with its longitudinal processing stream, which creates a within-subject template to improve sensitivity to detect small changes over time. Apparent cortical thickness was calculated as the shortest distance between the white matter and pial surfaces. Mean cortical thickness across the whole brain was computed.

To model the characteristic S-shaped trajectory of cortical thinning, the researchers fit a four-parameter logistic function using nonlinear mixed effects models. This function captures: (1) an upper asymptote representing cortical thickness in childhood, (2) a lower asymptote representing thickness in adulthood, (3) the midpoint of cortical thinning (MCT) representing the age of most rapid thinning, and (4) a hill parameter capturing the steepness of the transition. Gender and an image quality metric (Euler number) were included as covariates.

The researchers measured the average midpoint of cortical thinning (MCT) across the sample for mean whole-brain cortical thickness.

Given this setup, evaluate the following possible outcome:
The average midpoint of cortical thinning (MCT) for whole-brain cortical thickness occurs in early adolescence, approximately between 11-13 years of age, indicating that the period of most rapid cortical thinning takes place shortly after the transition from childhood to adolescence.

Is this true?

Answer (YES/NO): NO